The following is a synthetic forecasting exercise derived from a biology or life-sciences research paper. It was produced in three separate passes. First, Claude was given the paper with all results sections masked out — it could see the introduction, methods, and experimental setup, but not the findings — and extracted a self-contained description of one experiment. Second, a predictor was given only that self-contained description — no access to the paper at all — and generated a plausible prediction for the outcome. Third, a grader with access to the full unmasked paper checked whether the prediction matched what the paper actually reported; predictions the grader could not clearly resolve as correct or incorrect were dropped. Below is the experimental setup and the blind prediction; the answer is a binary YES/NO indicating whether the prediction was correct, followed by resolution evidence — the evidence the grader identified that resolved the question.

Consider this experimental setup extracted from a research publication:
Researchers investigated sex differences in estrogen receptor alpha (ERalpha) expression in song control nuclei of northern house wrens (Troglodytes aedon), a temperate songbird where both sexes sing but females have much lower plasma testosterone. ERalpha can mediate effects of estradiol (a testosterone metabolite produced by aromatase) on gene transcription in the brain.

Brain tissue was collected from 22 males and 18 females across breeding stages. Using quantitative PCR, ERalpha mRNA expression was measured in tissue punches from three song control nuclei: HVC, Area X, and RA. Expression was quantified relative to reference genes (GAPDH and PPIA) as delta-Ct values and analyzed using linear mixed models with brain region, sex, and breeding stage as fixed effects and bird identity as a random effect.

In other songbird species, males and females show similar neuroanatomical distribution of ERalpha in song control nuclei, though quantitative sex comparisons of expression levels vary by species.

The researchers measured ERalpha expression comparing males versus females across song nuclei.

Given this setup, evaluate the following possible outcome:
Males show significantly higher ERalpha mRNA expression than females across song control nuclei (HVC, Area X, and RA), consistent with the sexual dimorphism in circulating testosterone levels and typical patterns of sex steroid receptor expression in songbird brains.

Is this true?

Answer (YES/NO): NO